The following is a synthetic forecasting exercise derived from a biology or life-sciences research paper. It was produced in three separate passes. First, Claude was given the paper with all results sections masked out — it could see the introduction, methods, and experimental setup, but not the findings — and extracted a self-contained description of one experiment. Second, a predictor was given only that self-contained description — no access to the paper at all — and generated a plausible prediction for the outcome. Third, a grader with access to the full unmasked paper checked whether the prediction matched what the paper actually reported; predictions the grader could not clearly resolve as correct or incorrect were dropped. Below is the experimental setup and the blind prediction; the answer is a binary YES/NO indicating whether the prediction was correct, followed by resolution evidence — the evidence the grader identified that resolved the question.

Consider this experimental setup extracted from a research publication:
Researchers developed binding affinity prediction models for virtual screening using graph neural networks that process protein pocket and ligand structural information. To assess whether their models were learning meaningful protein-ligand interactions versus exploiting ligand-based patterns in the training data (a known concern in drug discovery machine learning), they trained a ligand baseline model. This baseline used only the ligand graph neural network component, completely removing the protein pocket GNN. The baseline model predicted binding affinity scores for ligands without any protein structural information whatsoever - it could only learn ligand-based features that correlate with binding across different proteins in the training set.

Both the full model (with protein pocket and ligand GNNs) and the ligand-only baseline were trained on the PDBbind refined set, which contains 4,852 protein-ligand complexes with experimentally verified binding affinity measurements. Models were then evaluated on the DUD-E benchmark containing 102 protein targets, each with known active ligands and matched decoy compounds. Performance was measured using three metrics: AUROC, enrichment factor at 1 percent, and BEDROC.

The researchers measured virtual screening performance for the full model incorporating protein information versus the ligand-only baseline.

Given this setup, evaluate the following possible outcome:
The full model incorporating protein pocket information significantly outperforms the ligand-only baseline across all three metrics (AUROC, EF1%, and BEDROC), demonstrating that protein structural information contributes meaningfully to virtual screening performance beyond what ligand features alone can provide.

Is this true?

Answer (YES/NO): YES